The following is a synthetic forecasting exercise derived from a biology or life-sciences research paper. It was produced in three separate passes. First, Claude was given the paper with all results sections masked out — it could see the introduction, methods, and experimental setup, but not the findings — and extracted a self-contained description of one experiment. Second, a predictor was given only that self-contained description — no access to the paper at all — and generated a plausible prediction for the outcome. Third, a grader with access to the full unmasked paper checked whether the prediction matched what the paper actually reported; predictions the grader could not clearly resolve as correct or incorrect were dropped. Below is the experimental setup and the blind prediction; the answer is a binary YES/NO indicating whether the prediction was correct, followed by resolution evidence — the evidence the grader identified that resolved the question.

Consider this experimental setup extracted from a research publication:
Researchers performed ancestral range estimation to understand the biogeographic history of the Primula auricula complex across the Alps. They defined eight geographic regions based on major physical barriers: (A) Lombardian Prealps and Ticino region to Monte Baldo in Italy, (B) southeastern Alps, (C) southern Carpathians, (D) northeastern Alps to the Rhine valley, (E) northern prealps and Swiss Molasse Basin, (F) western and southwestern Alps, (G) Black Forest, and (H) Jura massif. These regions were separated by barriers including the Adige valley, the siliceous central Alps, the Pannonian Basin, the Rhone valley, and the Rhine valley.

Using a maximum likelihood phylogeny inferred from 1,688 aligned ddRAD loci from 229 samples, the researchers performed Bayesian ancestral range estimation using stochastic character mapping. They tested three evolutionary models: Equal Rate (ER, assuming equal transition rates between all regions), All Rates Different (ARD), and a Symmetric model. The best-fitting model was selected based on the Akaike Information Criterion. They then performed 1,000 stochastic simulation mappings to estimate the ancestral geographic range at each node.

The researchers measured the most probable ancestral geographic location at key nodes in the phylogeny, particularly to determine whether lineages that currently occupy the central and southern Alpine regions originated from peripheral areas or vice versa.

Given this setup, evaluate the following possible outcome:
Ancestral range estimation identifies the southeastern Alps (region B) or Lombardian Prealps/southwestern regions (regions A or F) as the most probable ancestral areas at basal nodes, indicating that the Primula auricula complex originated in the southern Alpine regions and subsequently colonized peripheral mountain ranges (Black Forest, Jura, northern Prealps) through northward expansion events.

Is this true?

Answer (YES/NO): NO